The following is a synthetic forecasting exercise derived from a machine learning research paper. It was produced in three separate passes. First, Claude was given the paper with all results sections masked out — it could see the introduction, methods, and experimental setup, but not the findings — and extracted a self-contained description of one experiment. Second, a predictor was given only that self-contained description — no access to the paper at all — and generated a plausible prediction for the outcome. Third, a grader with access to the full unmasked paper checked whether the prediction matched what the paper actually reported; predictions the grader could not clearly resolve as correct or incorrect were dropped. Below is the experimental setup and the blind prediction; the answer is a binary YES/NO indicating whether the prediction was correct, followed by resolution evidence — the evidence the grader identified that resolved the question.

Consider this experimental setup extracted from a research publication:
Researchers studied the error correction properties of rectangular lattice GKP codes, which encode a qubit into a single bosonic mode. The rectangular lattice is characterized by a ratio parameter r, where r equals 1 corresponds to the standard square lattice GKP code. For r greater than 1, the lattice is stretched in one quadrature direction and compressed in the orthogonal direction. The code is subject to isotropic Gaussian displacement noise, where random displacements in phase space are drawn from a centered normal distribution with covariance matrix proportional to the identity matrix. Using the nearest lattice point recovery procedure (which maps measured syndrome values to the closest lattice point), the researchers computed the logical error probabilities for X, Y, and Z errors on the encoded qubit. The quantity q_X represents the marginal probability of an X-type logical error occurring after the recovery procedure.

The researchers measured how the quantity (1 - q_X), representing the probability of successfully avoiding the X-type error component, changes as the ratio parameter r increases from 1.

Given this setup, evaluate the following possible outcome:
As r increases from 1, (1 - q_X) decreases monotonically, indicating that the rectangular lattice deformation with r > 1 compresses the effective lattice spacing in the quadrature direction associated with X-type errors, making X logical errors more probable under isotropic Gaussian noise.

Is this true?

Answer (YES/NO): NO